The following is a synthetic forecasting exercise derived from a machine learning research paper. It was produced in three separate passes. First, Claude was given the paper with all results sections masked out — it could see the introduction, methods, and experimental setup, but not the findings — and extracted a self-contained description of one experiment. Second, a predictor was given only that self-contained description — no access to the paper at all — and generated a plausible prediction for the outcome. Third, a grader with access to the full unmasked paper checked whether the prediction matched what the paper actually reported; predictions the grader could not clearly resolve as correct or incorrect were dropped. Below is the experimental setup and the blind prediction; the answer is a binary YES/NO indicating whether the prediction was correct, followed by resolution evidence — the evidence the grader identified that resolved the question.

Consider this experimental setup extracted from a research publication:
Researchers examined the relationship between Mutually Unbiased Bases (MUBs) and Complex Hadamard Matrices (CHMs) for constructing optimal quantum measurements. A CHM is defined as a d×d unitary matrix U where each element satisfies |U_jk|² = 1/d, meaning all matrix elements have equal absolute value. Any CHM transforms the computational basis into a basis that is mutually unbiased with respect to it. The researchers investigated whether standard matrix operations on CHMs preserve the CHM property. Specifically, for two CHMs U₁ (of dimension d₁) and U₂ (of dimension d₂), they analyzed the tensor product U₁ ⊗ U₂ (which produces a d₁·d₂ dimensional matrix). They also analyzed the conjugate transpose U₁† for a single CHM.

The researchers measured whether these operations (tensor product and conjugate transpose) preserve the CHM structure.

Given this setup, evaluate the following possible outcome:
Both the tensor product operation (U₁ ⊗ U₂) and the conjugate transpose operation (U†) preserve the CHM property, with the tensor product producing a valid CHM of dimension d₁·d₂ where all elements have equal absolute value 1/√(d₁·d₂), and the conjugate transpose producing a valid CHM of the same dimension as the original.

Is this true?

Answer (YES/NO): YES